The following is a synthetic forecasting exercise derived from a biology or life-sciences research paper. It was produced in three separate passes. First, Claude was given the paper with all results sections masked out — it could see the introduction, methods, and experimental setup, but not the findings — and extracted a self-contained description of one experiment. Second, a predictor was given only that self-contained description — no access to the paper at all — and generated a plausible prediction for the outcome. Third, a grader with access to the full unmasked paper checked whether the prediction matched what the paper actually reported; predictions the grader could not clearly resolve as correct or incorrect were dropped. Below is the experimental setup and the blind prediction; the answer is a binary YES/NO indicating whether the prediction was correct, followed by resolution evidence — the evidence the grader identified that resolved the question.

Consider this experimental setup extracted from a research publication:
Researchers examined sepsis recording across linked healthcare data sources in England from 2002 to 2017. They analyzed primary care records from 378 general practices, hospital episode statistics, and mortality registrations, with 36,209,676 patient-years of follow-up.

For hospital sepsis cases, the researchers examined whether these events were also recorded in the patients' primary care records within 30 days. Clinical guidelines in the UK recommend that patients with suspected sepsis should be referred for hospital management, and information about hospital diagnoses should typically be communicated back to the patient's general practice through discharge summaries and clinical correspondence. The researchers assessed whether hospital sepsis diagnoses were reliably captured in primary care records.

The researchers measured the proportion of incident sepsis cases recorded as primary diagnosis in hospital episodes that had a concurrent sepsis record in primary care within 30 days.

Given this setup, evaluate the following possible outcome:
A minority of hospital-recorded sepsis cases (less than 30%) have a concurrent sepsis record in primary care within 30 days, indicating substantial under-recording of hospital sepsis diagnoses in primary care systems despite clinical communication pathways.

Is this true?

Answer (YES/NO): YES